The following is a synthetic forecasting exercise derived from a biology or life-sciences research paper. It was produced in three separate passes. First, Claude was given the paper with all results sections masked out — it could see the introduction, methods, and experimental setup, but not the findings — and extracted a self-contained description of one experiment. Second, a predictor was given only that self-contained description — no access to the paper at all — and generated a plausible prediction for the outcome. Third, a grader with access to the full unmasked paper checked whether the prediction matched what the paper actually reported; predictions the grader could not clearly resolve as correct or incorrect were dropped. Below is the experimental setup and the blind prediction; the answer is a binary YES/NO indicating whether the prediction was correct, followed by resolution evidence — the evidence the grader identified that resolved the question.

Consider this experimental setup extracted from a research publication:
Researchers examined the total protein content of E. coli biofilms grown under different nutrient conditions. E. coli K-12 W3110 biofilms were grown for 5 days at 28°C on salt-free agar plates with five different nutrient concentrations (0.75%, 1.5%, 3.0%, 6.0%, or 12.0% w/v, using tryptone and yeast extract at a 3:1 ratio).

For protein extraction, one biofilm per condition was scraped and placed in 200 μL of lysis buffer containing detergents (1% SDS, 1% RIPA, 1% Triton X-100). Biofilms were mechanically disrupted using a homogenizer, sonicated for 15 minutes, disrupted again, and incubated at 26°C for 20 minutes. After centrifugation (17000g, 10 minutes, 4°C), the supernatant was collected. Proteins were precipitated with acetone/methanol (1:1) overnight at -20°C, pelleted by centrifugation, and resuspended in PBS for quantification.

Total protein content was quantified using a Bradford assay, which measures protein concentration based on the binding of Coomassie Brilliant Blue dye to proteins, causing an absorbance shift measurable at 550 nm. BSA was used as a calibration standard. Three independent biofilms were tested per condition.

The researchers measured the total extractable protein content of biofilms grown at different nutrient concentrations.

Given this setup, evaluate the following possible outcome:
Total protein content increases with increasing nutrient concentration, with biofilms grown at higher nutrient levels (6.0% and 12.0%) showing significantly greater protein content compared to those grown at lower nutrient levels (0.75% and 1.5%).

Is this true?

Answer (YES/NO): NO